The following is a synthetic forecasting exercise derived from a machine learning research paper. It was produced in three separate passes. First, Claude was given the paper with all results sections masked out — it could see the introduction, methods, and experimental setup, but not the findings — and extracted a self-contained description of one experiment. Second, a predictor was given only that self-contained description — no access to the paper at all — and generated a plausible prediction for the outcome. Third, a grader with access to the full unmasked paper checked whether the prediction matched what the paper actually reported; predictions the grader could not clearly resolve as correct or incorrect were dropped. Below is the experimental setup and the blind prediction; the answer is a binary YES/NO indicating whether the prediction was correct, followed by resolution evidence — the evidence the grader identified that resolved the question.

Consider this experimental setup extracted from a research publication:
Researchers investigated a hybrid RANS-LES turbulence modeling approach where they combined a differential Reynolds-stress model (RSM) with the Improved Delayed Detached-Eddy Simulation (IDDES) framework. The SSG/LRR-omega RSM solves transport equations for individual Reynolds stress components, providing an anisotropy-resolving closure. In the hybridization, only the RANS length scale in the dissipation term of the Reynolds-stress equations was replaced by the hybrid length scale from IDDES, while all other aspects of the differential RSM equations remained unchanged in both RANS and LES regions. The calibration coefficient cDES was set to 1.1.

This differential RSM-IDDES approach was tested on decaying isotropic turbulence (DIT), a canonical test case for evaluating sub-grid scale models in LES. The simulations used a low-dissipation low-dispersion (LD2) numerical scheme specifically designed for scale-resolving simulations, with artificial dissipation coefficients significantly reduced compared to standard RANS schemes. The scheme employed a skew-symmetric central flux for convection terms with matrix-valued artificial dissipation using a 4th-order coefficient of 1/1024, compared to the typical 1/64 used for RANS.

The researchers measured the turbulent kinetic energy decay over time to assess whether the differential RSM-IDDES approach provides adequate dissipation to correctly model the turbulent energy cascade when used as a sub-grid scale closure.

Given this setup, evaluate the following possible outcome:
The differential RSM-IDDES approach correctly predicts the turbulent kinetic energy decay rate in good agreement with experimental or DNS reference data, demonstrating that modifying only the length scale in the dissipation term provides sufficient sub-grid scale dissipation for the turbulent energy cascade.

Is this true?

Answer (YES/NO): NO